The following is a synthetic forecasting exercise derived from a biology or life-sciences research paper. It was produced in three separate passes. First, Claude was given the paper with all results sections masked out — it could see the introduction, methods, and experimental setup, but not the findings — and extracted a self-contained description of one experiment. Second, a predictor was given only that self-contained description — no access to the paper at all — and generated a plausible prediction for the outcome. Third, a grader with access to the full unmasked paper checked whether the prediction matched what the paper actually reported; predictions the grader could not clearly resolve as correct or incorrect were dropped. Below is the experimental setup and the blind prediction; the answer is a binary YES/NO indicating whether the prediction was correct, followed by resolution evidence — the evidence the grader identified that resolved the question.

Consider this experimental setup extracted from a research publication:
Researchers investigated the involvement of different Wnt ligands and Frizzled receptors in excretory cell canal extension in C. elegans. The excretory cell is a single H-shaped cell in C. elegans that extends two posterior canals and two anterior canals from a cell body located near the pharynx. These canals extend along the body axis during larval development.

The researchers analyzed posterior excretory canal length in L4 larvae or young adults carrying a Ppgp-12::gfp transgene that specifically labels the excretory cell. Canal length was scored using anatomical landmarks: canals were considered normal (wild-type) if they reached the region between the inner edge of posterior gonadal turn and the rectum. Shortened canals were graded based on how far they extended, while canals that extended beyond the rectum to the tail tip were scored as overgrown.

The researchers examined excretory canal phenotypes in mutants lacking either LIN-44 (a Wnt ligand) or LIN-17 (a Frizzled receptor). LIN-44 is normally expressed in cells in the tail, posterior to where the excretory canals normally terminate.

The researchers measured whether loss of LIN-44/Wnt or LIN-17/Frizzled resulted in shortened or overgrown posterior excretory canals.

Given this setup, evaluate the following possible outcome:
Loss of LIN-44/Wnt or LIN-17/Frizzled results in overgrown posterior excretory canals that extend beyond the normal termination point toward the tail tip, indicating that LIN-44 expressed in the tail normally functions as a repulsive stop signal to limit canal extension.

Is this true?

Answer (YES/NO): YES